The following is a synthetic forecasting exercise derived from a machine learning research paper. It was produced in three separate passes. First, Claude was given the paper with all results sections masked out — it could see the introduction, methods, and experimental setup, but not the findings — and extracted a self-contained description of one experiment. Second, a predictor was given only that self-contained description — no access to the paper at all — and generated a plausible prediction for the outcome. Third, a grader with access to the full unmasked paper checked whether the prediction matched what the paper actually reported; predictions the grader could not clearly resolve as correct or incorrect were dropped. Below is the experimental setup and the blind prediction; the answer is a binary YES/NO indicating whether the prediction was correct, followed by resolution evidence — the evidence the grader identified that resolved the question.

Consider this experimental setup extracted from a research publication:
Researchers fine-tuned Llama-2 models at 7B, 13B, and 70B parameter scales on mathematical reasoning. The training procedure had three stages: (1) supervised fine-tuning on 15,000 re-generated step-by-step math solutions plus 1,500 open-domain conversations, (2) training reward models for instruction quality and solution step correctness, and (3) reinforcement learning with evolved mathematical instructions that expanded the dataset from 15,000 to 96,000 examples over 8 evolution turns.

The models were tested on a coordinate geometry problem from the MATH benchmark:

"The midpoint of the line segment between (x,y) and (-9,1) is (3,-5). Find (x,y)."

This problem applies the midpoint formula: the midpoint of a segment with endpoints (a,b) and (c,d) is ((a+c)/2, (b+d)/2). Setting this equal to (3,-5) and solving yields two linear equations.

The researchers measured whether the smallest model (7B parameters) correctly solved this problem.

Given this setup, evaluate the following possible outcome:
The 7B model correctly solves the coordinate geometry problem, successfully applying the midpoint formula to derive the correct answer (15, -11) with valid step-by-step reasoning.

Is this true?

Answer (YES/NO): YES